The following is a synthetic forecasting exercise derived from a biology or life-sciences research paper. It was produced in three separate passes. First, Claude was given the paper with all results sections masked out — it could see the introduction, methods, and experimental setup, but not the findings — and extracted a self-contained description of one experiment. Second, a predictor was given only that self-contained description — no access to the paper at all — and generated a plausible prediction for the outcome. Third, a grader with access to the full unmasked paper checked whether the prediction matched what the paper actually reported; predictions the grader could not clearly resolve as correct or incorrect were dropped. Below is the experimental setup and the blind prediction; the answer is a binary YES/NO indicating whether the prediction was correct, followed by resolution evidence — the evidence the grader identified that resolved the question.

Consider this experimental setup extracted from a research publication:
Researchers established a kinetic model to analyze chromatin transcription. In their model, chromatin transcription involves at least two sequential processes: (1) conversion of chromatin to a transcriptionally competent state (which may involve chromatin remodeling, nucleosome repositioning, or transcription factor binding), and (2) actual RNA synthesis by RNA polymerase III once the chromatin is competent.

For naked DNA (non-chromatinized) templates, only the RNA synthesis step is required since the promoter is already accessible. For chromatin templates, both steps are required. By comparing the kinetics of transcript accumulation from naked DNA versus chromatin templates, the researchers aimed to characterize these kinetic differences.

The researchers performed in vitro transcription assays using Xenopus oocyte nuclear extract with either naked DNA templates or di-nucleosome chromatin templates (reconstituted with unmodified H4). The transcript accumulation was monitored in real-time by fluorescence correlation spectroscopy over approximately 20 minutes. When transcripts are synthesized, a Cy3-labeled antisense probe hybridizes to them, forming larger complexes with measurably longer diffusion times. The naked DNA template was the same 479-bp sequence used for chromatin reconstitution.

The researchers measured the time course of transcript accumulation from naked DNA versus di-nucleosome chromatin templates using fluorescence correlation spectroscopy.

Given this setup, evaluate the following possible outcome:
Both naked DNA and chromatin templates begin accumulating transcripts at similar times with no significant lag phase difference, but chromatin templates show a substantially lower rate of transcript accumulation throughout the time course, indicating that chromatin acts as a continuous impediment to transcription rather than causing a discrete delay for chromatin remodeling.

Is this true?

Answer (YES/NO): NO